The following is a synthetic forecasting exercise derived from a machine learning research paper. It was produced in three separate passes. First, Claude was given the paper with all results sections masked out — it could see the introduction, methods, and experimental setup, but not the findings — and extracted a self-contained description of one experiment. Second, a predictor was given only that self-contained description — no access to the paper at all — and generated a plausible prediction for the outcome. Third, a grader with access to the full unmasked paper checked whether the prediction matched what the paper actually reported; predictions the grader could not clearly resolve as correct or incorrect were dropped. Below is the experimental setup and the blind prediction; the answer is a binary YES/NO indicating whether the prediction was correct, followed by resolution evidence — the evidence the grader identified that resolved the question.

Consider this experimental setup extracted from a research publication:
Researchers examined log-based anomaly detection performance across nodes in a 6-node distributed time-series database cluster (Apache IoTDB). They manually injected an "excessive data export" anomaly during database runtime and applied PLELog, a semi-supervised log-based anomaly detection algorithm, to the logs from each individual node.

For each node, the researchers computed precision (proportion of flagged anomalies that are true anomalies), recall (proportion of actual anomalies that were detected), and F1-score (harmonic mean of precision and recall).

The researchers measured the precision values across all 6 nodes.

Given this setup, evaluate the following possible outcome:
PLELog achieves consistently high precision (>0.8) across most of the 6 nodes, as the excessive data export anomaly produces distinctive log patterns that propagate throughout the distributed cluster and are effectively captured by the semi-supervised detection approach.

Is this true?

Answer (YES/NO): NO